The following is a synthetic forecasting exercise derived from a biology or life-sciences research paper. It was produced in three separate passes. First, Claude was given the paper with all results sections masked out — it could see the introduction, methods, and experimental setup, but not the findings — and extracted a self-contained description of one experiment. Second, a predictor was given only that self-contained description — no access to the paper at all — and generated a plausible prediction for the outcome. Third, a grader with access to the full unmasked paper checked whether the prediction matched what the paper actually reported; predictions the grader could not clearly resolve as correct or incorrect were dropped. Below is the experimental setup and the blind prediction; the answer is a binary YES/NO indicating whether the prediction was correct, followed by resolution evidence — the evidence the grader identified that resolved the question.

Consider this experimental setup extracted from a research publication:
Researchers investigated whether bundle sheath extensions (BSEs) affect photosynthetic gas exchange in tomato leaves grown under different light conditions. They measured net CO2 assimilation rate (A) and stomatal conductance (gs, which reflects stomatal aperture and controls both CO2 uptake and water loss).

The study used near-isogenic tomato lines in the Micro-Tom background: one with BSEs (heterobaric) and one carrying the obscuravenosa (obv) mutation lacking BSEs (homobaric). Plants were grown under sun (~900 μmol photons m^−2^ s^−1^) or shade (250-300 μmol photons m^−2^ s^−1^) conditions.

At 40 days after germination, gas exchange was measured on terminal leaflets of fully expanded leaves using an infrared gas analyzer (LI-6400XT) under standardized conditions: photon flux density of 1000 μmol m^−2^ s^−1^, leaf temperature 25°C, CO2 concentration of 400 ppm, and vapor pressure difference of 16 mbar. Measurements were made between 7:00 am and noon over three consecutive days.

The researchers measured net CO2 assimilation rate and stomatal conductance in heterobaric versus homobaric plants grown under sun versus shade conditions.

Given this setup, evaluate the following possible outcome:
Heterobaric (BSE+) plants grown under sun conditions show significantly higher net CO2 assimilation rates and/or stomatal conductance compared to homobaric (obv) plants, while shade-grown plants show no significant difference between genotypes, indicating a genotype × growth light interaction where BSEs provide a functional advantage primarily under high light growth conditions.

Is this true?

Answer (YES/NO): YES